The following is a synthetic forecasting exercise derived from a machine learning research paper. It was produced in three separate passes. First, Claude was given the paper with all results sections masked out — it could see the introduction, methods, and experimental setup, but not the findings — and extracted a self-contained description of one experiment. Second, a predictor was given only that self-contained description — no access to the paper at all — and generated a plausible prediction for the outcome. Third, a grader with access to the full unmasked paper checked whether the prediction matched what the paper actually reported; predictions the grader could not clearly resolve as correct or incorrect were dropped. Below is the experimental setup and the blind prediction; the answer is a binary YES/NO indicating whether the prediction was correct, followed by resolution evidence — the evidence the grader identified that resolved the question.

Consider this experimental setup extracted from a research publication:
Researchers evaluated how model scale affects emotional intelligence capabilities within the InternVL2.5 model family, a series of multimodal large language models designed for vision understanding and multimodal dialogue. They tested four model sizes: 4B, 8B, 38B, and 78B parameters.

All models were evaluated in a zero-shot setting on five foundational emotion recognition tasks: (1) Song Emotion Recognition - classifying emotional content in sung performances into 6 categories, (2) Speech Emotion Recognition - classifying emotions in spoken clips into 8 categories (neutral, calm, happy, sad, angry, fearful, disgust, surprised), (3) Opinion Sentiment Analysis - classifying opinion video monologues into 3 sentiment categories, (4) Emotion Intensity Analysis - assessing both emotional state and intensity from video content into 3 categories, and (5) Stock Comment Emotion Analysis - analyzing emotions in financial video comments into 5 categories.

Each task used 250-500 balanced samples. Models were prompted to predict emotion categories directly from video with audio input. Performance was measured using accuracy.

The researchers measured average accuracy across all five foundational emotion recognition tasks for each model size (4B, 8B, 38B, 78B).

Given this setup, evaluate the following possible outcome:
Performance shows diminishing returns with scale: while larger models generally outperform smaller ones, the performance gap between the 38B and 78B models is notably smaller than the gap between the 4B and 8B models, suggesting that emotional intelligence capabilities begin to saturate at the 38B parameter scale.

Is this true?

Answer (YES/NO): NO